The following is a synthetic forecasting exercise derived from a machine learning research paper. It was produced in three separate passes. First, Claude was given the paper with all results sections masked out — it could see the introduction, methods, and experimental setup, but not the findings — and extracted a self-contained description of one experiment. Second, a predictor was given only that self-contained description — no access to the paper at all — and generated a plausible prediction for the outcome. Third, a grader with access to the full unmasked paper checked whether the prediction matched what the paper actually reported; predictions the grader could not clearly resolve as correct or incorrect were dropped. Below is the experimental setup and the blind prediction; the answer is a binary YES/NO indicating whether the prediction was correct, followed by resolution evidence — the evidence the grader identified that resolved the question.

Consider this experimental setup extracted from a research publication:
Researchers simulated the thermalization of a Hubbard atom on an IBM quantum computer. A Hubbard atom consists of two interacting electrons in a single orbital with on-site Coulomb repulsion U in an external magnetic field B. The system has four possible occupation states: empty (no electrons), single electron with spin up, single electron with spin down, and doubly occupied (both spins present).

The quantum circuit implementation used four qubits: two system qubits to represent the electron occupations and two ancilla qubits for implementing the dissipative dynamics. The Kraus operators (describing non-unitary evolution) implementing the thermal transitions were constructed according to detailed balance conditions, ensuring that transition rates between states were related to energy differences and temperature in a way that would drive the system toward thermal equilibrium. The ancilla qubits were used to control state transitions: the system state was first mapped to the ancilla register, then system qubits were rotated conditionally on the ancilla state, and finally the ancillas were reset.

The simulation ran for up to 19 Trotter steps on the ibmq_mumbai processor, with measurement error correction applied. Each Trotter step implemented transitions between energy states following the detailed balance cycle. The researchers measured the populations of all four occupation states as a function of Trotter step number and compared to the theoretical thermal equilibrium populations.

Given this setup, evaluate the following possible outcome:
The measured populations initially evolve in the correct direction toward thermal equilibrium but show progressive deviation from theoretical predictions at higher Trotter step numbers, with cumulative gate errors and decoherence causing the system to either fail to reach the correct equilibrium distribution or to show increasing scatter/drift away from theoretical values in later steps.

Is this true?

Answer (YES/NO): NO